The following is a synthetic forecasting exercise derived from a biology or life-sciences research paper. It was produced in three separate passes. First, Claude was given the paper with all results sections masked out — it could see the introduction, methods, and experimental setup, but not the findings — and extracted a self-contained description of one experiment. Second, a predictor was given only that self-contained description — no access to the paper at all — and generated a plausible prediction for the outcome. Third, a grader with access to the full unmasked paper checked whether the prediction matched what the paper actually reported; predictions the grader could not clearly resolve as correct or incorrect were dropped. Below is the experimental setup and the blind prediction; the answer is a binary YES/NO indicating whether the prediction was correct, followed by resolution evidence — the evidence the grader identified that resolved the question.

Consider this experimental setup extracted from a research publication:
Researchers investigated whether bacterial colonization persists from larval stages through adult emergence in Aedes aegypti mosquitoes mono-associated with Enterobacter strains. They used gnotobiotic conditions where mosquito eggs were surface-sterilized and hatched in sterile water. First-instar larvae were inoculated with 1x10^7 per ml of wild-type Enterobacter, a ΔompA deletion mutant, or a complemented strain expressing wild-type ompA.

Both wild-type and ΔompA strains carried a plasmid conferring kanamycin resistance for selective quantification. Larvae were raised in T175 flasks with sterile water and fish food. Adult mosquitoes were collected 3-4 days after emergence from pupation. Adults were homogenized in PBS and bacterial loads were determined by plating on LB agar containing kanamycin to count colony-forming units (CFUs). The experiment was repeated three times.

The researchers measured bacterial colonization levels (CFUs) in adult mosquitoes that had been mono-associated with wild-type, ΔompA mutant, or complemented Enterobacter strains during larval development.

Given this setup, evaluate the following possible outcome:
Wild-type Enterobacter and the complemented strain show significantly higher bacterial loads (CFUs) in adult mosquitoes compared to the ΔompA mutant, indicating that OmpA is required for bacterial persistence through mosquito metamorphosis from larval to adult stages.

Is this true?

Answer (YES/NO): YES